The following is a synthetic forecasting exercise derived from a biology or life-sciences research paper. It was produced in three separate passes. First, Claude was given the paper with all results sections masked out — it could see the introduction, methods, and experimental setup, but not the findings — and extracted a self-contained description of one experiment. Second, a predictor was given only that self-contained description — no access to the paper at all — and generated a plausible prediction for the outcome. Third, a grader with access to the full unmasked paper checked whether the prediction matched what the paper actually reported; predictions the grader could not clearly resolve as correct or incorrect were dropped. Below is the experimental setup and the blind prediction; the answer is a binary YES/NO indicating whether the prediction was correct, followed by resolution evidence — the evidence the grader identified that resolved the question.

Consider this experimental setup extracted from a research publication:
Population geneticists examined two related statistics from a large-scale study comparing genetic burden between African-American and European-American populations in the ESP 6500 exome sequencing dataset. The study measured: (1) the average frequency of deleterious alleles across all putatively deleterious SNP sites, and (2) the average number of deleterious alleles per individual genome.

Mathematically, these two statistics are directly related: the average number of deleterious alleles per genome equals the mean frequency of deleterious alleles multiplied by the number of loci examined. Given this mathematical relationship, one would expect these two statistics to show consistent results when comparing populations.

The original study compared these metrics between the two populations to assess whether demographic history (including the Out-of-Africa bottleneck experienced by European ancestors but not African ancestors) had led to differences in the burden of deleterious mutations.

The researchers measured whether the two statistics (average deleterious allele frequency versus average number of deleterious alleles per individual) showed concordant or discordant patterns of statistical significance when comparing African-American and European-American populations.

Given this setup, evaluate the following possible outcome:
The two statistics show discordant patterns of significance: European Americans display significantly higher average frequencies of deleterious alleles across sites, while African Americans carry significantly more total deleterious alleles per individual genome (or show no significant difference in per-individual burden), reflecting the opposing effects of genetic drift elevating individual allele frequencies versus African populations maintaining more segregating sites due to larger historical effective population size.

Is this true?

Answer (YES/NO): NO